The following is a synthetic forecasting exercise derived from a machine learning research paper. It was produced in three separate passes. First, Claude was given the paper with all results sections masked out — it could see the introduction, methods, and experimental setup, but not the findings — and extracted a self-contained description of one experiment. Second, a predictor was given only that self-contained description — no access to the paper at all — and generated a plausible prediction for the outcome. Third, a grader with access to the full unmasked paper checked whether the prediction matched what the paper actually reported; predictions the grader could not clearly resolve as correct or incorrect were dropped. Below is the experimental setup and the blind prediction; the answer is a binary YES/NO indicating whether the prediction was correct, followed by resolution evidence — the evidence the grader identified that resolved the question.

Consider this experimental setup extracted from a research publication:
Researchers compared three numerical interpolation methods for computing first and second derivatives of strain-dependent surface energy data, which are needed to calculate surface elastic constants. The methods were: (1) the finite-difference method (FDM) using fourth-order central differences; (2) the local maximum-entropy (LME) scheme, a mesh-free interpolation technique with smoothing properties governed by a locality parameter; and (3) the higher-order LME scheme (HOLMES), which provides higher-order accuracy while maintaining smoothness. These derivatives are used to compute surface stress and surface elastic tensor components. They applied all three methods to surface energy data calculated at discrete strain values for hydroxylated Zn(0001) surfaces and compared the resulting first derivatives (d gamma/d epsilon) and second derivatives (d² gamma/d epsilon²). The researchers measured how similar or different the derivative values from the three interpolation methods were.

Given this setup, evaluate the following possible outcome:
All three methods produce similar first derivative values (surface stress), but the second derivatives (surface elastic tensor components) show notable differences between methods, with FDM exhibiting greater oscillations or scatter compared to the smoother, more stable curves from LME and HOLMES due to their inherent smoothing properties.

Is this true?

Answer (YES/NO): NO